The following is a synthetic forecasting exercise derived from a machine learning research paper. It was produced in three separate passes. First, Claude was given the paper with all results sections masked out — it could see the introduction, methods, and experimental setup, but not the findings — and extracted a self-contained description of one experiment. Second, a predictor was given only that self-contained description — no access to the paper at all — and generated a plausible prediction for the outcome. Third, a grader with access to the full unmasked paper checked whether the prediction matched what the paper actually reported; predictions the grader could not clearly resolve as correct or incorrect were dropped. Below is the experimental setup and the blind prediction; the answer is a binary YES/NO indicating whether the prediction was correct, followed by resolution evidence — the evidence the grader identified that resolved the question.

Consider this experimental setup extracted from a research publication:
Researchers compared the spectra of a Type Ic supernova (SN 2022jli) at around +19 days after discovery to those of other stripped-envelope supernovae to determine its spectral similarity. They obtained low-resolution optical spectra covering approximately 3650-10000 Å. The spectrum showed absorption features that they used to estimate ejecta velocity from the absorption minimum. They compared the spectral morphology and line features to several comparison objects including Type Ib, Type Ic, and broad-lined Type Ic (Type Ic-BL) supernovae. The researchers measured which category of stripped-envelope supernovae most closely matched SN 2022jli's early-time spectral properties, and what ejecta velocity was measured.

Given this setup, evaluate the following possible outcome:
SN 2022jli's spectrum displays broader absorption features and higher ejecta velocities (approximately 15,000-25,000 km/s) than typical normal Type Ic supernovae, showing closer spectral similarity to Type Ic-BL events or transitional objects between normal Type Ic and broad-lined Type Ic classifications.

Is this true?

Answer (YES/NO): NO